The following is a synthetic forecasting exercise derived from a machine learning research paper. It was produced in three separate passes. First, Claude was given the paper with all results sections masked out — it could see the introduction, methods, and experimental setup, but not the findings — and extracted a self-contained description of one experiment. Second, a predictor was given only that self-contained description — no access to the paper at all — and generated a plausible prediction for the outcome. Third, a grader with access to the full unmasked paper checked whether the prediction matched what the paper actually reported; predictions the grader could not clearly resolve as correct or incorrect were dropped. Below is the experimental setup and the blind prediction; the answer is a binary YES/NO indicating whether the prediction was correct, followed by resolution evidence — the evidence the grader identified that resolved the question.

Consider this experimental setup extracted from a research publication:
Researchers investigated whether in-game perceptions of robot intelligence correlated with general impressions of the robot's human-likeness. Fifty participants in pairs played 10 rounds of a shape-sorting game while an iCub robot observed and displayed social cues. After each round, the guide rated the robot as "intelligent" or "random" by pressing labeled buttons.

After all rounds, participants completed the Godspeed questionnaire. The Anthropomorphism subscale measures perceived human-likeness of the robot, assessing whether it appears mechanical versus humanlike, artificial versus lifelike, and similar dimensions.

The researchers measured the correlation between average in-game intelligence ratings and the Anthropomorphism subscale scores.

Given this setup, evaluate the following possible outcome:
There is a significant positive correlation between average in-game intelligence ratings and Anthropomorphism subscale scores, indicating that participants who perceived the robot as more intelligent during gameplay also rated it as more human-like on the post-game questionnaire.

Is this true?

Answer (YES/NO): NO